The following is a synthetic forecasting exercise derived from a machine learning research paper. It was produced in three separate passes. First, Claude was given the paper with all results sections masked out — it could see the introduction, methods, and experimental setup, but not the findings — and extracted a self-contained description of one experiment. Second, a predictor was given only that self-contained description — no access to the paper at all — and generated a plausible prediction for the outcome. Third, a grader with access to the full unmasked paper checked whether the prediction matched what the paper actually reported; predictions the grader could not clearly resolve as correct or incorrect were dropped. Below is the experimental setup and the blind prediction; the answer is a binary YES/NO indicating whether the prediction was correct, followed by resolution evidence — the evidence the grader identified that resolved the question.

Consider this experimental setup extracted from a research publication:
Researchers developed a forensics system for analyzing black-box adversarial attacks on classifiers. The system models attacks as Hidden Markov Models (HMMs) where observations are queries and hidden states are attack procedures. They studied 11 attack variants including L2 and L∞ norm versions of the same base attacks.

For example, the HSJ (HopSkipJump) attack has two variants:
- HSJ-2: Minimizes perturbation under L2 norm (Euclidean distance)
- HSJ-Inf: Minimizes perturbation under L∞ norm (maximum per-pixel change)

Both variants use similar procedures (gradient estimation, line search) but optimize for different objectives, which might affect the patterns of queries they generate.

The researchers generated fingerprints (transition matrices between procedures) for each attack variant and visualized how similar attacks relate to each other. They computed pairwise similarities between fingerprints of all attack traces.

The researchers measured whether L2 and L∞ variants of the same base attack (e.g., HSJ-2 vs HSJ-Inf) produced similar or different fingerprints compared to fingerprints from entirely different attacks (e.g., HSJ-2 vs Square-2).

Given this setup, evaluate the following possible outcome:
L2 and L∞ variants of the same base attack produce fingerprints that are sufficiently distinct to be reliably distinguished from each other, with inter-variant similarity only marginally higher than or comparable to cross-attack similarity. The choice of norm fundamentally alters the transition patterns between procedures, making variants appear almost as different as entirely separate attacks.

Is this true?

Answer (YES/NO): NO